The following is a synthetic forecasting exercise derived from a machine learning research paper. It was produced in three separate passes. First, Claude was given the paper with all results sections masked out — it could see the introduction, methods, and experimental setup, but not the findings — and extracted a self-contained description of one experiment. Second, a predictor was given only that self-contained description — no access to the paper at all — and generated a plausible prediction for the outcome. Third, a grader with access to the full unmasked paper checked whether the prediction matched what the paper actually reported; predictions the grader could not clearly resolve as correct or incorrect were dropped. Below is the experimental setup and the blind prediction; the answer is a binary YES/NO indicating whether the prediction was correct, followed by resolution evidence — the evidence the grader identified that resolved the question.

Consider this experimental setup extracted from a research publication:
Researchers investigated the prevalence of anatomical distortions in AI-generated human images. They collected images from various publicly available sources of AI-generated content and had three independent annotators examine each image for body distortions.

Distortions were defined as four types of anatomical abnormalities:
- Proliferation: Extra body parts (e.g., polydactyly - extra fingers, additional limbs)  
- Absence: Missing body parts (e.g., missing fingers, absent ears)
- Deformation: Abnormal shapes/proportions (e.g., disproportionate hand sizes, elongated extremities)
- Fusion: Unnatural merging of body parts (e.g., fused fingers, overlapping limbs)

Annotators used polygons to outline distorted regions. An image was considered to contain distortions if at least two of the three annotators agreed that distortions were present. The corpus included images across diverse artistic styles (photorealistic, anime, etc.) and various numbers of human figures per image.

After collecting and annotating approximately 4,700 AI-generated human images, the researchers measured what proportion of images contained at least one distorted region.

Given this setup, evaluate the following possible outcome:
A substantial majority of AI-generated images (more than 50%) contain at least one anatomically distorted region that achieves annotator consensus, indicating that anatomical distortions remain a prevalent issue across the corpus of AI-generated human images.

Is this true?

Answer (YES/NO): YES